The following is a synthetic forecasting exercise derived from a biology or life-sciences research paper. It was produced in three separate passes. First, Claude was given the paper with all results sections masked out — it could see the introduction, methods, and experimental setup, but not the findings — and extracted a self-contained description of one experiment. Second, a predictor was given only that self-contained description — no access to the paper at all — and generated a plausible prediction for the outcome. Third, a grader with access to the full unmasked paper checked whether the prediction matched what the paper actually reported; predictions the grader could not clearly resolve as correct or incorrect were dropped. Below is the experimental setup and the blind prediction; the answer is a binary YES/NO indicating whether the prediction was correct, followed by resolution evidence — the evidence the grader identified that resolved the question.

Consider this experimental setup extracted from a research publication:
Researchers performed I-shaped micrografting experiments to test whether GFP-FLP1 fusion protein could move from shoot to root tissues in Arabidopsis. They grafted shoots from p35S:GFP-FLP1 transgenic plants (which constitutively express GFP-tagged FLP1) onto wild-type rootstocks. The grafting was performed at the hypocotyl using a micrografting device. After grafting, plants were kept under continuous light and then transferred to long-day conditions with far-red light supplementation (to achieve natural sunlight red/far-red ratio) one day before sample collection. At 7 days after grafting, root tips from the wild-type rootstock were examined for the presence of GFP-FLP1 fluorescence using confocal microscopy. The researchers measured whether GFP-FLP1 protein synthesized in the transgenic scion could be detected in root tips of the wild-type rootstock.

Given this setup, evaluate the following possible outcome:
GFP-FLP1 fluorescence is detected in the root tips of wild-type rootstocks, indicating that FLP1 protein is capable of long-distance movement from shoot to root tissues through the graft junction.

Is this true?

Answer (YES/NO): YES